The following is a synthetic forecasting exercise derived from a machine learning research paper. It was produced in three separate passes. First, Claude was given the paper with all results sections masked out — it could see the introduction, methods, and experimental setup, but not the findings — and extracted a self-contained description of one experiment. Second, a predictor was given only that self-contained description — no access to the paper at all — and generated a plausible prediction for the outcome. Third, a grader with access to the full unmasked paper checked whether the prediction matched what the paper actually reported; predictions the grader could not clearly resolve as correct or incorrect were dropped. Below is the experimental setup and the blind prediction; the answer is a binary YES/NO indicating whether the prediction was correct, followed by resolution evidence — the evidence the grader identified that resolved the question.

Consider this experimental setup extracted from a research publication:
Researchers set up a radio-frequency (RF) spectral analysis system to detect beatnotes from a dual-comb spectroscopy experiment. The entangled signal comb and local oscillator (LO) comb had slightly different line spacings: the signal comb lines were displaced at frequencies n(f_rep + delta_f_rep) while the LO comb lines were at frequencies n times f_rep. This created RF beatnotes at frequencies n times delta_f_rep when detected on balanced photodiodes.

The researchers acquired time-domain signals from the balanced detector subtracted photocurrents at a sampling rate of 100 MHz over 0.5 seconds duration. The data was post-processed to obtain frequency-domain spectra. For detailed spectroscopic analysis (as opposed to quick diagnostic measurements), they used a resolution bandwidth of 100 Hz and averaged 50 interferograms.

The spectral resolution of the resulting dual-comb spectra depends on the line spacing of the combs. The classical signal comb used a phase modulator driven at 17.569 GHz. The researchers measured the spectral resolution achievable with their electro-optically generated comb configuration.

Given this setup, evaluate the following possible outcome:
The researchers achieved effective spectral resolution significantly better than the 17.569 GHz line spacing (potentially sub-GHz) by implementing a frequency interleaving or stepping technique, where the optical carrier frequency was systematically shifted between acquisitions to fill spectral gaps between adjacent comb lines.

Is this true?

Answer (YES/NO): YES